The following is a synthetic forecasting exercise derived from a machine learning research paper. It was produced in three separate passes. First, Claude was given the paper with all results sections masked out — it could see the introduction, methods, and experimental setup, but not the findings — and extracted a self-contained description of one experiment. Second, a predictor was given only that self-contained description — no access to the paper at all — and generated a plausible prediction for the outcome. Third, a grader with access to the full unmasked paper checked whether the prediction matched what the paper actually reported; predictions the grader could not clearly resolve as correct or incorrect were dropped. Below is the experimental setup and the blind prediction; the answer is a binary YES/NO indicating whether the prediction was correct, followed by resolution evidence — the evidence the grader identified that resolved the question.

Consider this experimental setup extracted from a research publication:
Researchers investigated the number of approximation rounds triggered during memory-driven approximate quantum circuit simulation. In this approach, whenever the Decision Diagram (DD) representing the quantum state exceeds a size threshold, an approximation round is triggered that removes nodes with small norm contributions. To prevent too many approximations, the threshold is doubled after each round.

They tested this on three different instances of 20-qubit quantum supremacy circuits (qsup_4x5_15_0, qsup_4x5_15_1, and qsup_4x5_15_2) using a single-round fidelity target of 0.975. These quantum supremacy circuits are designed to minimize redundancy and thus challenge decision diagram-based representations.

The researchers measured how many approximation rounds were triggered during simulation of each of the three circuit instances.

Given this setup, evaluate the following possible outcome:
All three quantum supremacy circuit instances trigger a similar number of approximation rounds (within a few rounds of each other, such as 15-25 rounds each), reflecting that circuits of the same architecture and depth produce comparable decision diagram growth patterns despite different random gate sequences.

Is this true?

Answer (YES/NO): NO